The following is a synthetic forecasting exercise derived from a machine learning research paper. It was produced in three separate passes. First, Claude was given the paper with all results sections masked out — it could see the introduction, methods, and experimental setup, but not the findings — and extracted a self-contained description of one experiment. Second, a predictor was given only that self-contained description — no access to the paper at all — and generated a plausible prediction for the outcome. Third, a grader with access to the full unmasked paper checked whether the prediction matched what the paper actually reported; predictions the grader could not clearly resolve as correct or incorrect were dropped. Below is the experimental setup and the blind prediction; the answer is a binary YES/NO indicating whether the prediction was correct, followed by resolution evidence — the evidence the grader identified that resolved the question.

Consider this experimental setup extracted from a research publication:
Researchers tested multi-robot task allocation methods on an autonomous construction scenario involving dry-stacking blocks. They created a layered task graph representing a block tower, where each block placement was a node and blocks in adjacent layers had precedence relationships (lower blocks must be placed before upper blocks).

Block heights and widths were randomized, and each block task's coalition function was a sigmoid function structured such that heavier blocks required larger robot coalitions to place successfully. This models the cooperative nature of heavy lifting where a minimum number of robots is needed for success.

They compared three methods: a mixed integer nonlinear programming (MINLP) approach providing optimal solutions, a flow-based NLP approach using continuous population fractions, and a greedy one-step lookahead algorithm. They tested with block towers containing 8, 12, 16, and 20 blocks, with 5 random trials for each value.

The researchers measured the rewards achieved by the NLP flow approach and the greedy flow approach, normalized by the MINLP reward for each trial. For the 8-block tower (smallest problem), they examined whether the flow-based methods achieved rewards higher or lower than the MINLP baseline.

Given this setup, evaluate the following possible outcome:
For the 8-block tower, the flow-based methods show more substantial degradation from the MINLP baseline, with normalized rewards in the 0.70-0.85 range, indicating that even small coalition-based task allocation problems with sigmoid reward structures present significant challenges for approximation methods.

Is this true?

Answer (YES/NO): NO